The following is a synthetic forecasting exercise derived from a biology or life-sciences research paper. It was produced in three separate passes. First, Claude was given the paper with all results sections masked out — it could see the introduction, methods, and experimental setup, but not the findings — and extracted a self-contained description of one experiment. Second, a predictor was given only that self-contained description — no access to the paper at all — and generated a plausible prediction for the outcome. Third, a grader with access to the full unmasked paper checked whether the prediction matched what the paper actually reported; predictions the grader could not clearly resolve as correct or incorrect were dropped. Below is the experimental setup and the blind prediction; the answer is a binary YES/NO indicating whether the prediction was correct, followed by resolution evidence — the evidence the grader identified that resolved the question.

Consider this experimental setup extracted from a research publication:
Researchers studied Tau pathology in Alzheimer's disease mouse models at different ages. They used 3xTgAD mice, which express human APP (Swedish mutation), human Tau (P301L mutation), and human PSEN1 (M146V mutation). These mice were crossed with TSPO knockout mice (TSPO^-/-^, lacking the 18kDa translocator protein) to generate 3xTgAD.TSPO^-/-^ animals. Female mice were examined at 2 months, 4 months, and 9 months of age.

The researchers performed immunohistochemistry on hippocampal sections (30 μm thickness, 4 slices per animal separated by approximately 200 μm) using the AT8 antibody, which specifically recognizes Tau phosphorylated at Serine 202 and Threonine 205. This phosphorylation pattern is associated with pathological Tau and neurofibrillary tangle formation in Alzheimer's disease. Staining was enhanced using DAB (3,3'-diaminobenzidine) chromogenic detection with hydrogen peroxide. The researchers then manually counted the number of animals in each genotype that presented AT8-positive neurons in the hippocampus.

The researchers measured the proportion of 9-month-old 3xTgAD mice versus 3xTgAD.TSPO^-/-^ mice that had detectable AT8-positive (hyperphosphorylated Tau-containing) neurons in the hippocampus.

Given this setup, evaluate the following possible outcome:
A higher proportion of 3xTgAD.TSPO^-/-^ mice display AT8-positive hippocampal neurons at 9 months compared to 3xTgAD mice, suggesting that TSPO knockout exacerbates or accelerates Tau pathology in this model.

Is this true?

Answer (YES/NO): NO